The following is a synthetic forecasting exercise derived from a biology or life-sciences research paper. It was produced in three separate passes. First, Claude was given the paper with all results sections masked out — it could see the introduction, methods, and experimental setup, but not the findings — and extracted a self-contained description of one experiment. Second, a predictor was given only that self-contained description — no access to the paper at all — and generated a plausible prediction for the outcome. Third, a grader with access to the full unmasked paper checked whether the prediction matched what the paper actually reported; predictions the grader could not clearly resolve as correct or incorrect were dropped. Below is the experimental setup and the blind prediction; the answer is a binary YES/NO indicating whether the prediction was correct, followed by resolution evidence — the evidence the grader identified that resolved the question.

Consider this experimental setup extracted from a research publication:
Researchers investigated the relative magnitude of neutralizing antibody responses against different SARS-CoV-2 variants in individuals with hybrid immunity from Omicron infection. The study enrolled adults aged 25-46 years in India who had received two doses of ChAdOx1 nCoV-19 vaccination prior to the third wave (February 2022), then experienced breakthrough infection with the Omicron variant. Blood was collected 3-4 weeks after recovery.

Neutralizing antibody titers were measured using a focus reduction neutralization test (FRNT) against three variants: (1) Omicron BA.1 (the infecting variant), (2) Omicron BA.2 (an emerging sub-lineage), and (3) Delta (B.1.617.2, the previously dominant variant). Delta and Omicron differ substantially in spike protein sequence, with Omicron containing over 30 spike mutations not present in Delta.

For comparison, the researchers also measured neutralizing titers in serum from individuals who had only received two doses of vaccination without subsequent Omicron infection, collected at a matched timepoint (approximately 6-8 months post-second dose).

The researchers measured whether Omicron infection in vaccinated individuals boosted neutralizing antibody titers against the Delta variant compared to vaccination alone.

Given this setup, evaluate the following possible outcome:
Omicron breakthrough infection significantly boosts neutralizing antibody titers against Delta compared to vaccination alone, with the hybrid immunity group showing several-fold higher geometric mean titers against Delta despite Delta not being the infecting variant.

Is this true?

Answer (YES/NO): YES